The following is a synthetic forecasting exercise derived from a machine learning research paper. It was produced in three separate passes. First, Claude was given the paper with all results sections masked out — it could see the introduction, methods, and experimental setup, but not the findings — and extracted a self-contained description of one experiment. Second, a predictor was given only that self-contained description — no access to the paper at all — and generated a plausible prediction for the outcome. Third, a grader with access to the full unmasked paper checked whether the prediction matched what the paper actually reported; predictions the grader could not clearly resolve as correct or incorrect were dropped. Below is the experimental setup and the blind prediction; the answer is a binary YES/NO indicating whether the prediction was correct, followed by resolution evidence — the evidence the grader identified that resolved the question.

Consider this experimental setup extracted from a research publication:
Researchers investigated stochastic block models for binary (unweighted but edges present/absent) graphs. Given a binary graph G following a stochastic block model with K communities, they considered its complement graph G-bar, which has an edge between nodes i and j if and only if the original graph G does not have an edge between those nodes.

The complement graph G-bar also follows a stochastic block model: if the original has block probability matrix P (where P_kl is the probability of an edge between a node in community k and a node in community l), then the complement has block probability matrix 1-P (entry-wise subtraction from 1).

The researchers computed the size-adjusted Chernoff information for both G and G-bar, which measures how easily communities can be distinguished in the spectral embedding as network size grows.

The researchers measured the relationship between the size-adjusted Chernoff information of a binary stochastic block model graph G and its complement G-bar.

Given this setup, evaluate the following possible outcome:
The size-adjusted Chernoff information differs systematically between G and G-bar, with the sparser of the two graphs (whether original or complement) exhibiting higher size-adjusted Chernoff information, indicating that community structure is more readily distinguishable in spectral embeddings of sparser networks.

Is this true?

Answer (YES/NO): NO